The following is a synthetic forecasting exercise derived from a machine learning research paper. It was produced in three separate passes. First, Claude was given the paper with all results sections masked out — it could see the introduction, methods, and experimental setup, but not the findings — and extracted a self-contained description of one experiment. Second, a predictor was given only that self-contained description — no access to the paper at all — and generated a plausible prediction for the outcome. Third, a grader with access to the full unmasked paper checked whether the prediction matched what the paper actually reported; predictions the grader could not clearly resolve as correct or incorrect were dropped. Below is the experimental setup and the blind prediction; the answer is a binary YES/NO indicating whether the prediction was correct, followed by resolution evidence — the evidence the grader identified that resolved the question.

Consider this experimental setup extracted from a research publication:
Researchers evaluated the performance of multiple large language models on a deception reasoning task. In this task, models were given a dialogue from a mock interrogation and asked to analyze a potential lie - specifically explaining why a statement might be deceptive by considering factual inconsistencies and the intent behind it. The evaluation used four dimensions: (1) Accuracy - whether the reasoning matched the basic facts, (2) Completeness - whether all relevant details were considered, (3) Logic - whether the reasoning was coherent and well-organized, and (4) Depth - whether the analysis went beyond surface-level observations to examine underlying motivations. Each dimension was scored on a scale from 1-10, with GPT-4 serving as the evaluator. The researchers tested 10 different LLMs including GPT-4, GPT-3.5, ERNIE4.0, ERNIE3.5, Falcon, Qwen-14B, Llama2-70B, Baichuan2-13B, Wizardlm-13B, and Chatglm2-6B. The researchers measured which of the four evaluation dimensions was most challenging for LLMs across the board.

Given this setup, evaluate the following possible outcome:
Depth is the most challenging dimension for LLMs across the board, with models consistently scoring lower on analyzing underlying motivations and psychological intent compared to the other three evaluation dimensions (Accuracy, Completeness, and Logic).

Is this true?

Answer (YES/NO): YES